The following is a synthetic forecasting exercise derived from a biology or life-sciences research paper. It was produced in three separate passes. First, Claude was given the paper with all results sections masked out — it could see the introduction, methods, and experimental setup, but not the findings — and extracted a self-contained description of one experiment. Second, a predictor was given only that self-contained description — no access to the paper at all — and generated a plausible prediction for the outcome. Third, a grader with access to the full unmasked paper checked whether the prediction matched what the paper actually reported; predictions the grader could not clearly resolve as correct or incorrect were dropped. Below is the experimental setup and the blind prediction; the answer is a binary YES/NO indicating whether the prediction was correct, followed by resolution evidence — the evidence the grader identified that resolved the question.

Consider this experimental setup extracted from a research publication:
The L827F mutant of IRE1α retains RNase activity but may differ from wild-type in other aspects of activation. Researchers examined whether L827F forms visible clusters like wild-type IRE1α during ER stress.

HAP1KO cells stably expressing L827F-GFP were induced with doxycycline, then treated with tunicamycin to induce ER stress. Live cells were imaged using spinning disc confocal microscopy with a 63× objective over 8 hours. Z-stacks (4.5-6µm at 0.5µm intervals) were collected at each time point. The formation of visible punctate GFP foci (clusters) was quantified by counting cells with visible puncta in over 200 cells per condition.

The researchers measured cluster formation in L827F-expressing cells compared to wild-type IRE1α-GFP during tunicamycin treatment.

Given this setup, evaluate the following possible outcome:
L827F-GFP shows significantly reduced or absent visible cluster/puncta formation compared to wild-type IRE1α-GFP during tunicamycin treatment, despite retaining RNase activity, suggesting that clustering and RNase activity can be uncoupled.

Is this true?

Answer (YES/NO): YES